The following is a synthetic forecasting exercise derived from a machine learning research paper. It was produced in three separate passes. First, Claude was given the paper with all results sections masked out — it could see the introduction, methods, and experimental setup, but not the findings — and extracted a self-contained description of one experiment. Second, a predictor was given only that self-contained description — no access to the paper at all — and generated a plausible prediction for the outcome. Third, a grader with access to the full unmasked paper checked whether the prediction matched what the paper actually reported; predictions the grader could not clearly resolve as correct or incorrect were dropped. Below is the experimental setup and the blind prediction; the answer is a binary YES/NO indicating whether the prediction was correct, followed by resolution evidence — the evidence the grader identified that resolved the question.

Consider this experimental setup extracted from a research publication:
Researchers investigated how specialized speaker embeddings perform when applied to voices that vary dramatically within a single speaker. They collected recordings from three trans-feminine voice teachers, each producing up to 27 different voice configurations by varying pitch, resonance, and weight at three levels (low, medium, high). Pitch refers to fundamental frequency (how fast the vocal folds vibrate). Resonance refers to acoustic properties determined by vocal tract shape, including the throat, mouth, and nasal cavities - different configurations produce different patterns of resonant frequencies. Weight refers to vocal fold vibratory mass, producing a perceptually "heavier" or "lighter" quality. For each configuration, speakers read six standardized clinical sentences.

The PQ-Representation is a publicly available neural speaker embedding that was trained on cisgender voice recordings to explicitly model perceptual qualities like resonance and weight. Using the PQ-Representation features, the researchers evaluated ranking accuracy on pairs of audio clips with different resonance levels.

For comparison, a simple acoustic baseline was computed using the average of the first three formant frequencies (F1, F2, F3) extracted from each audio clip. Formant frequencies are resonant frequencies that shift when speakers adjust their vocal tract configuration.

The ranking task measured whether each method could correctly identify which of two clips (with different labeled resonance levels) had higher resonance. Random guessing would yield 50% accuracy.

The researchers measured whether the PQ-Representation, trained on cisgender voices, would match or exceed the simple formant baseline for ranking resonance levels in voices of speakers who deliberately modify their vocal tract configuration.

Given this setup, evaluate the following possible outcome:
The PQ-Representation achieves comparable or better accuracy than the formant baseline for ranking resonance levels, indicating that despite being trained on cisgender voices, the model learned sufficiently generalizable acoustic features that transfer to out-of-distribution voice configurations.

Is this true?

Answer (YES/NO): NO